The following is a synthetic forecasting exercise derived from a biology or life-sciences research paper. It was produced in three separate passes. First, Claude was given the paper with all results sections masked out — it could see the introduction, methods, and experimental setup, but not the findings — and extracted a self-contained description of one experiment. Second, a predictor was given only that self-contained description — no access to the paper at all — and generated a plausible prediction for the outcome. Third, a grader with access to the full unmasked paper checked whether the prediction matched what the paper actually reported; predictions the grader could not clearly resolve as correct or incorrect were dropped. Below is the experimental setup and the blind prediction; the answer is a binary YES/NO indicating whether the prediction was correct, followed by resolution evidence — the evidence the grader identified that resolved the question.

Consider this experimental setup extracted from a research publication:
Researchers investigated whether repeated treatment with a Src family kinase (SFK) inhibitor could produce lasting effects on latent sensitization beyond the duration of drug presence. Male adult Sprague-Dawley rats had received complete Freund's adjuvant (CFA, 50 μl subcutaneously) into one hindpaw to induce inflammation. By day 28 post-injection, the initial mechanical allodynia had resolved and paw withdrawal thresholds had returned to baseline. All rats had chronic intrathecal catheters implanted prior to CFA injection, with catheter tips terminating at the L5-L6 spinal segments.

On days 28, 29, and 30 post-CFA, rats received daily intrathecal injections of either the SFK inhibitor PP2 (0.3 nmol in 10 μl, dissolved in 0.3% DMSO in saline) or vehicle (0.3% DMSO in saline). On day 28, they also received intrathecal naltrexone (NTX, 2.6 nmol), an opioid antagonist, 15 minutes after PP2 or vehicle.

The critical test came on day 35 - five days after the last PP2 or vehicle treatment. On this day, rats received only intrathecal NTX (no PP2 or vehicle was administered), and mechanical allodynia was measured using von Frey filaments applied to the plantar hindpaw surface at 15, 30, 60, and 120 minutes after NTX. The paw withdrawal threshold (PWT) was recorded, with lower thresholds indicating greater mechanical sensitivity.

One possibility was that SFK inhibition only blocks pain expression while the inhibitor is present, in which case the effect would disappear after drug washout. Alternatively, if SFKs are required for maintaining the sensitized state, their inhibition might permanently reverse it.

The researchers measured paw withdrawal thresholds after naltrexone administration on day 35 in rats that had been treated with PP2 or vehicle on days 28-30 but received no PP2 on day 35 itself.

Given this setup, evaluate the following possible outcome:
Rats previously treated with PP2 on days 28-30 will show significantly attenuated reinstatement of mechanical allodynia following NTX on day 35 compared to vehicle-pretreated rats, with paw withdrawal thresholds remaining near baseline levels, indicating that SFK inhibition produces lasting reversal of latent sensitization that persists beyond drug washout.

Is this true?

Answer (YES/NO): YES